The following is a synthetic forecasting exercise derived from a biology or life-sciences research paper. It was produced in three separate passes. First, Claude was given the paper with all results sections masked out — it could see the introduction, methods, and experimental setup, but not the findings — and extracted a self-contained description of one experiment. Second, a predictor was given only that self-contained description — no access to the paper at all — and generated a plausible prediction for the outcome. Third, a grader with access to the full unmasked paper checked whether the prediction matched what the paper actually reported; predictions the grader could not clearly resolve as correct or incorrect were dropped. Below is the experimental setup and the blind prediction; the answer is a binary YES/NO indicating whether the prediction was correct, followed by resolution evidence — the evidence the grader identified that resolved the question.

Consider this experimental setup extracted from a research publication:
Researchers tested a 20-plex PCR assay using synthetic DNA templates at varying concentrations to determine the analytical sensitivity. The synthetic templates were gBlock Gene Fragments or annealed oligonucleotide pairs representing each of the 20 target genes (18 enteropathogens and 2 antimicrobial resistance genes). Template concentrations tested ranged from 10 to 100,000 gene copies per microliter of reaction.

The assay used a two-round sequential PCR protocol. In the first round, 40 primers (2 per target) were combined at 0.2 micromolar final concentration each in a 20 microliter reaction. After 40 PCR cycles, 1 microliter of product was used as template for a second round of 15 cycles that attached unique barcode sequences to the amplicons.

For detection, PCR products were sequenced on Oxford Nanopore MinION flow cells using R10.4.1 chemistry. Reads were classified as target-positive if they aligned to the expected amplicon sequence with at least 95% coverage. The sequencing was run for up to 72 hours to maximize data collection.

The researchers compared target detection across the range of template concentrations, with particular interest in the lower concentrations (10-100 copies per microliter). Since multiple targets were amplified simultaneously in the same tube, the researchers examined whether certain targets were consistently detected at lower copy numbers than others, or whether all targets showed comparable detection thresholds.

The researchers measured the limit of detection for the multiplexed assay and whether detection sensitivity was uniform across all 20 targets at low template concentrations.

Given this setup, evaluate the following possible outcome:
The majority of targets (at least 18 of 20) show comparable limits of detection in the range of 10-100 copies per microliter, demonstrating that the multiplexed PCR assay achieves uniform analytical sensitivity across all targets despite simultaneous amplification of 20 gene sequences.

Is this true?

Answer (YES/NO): NO